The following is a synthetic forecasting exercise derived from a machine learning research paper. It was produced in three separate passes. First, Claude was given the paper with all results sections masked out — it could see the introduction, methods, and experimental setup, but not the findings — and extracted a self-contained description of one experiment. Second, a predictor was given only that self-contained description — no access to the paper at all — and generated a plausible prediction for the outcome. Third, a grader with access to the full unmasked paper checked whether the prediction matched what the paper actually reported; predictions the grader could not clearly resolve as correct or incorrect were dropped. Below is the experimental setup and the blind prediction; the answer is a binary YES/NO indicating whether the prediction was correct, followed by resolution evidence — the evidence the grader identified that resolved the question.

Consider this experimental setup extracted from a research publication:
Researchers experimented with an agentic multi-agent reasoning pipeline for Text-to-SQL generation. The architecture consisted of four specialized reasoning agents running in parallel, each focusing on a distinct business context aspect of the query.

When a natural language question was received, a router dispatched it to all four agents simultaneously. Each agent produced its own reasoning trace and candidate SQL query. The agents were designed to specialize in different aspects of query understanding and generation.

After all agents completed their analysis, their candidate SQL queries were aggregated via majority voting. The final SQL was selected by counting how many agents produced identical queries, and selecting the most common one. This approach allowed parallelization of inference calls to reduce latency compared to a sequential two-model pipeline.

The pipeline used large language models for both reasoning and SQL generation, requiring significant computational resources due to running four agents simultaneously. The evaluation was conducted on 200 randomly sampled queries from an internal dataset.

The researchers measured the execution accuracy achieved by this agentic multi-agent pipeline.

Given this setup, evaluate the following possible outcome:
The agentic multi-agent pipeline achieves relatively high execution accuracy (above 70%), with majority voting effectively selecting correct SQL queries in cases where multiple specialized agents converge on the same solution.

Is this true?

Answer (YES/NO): YES